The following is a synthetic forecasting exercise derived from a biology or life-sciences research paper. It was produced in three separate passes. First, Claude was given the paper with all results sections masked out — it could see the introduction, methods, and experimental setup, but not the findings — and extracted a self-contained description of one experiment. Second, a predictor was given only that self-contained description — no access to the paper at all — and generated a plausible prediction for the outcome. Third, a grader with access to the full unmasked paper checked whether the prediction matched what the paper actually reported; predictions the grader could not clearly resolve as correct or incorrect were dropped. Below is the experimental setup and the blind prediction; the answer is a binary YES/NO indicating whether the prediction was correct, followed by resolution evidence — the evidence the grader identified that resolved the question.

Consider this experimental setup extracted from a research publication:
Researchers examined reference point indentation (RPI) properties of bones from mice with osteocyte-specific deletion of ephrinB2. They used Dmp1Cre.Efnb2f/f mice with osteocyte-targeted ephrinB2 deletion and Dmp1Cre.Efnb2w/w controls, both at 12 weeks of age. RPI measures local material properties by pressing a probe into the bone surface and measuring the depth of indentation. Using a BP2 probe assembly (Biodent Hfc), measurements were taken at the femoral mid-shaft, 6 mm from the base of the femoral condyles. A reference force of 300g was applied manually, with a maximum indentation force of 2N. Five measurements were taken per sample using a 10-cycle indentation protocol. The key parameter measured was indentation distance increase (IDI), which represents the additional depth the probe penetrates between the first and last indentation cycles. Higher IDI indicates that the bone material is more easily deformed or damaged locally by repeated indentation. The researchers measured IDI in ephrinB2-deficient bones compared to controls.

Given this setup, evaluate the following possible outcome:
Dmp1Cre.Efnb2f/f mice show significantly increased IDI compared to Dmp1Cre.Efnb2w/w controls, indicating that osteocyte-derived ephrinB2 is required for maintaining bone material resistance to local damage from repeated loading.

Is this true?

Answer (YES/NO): YES